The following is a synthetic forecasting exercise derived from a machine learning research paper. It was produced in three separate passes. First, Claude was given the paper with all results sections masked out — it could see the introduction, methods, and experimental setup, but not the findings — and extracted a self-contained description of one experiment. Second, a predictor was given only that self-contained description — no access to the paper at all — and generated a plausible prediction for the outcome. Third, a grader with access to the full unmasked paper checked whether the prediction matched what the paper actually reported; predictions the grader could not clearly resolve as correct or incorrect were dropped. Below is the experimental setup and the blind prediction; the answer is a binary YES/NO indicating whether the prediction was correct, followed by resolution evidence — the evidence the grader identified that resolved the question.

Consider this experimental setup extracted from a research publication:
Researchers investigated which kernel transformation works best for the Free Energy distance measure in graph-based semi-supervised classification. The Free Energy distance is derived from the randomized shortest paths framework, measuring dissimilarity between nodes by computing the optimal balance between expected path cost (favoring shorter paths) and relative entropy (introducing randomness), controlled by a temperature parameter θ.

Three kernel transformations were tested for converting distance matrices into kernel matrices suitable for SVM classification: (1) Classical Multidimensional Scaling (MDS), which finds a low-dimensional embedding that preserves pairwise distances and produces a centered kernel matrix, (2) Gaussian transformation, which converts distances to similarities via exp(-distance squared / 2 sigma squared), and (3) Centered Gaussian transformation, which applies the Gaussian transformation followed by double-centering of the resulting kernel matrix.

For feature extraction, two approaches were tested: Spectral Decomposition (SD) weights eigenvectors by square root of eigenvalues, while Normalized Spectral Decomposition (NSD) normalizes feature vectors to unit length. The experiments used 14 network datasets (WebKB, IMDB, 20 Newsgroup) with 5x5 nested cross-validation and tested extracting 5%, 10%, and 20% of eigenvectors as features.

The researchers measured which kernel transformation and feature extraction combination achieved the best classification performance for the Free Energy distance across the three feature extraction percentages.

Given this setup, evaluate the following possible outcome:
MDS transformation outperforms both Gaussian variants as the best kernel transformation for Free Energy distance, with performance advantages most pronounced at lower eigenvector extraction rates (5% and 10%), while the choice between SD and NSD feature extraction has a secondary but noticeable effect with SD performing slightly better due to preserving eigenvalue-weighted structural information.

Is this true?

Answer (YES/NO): NO